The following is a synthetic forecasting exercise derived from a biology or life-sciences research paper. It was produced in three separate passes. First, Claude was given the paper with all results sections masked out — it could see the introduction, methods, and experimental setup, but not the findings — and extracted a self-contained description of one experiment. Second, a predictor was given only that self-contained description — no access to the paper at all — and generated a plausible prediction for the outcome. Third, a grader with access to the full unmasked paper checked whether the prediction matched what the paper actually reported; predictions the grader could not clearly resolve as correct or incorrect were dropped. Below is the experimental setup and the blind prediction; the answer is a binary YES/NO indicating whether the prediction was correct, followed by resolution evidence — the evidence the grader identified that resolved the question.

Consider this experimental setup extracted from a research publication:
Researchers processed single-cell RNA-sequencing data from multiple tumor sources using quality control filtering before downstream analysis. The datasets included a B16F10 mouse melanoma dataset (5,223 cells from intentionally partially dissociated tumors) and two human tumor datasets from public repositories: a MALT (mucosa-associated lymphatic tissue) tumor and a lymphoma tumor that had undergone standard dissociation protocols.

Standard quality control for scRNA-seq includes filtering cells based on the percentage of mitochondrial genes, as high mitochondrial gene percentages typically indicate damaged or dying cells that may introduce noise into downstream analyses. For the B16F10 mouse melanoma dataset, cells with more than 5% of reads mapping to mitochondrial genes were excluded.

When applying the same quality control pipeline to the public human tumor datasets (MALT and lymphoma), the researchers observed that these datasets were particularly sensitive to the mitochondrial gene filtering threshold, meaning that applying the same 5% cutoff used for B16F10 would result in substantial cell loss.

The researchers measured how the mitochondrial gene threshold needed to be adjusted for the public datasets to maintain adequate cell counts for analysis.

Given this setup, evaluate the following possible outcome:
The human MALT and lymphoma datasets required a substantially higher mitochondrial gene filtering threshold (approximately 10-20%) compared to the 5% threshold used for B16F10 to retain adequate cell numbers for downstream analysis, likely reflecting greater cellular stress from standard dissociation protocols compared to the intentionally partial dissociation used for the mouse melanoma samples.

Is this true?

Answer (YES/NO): YES